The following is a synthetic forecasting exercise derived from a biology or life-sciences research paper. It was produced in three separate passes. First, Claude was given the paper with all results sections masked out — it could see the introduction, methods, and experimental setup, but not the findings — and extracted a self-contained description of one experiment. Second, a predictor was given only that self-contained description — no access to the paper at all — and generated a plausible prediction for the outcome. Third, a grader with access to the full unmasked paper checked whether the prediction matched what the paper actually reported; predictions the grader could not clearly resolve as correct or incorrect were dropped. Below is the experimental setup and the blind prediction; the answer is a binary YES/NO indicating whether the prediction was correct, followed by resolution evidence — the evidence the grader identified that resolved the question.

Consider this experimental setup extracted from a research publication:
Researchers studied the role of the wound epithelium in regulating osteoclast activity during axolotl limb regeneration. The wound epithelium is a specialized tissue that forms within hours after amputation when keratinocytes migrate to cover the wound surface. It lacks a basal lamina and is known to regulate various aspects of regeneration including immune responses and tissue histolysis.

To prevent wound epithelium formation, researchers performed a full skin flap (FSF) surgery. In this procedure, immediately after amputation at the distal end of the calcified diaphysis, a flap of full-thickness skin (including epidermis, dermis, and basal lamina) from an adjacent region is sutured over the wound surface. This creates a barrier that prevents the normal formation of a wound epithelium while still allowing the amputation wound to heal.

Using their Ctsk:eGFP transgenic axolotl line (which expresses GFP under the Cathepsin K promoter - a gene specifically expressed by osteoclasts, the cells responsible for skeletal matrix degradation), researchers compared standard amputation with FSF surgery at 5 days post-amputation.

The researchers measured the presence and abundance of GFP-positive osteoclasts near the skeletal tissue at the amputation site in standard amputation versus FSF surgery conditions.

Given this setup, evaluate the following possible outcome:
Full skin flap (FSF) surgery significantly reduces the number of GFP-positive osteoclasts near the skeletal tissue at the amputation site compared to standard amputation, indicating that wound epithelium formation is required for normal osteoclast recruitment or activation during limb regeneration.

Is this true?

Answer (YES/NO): YES